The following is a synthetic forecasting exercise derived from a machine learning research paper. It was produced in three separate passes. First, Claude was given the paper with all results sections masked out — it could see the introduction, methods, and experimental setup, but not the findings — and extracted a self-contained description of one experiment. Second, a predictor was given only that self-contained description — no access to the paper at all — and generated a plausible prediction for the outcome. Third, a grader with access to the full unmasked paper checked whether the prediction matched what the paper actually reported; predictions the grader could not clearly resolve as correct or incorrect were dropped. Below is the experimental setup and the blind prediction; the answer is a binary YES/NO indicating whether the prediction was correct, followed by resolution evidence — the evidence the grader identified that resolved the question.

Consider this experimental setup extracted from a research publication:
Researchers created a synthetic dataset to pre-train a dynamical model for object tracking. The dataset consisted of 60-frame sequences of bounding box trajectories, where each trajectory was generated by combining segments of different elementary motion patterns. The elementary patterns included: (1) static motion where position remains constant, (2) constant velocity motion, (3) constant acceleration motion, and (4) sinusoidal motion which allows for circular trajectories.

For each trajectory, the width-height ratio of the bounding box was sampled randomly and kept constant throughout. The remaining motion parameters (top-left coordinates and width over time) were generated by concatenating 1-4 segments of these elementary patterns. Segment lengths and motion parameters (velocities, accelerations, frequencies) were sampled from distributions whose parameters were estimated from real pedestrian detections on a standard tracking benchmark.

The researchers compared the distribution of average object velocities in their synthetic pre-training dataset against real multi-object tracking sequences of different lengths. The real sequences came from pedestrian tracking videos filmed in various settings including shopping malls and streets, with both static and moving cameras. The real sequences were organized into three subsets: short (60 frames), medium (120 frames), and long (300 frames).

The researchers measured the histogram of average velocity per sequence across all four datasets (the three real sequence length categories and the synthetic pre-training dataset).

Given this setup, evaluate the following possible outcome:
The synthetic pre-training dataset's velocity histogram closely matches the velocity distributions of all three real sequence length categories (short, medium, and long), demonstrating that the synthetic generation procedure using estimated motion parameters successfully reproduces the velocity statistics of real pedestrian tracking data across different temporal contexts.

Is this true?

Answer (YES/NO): NO